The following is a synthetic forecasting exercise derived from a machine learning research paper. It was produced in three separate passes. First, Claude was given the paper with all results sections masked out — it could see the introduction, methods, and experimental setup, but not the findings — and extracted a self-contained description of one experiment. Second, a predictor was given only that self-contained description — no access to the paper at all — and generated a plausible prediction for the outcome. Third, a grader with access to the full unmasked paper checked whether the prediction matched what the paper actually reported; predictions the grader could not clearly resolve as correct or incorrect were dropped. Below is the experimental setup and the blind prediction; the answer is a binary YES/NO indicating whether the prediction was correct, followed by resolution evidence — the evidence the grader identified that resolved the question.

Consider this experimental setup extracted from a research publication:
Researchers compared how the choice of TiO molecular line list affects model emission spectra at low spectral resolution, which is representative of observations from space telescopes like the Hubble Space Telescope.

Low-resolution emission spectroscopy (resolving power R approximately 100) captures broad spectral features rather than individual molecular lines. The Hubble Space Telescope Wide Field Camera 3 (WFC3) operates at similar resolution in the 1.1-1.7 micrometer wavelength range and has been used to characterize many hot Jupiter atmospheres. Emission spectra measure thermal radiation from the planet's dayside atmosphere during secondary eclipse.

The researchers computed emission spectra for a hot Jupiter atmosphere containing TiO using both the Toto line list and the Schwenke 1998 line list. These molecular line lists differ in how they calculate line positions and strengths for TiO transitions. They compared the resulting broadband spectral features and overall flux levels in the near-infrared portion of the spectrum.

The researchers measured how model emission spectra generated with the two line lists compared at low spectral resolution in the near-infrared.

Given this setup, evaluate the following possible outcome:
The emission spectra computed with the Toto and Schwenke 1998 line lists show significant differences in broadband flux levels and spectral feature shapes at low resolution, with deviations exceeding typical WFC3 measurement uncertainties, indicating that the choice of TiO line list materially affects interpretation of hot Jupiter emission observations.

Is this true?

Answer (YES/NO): NO